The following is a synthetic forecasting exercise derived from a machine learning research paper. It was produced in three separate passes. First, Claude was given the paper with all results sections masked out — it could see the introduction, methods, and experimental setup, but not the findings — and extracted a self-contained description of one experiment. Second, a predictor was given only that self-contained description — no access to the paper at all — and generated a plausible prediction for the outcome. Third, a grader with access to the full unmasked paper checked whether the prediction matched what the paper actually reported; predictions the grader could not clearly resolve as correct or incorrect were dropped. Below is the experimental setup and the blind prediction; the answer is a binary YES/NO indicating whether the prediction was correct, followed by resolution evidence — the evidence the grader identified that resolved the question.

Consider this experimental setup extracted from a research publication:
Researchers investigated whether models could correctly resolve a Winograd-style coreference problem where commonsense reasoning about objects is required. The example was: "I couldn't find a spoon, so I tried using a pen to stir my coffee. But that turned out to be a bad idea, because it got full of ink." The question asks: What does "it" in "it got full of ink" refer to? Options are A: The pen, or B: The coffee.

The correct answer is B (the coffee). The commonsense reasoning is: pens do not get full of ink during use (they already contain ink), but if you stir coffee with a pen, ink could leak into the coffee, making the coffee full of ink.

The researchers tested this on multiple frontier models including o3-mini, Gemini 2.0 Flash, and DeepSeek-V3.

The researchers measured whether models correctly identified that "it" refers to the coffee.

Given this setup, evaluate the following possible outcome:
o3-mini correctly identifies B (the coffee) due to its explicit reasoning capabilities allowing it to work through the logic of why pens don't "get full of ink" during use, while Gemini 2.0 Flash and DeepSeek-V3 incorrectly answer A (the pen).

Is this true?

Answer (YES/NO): NO